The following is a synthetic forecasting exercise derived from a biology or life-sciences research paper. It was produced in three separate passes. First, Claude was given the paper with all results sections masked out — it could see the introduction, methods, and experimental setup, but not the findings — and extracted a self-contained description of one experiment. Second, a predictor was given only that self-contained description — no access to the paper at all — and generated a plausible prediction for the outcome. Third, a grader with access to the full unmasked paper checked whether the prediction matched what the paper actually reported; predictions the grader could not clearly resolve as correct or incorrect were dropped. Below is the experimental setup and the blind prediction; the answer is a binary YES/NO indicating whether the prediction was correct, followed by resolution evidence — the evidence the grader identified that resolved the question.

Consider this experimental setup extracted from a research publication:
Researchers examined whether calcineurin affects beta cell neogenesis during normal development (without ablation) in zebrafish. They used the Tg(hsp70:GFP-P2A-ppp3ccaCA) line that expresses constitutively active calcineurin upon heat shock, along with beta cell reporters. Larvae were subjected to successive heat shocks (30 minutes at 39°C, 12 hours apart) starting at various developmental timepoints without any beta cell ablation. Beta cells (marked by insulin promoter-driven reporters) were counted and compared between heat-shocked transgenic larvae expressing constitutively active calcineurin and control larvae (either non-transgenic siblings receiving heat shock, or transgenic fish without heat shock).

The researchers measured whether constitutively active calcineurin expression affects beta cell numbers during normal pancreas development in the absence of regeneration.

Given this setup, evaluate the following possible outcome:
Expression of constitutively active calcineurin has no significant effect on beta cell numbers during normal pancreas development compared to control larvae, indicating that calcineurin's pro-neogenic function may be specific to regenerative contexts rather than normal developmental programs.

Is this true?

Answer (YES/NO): YES